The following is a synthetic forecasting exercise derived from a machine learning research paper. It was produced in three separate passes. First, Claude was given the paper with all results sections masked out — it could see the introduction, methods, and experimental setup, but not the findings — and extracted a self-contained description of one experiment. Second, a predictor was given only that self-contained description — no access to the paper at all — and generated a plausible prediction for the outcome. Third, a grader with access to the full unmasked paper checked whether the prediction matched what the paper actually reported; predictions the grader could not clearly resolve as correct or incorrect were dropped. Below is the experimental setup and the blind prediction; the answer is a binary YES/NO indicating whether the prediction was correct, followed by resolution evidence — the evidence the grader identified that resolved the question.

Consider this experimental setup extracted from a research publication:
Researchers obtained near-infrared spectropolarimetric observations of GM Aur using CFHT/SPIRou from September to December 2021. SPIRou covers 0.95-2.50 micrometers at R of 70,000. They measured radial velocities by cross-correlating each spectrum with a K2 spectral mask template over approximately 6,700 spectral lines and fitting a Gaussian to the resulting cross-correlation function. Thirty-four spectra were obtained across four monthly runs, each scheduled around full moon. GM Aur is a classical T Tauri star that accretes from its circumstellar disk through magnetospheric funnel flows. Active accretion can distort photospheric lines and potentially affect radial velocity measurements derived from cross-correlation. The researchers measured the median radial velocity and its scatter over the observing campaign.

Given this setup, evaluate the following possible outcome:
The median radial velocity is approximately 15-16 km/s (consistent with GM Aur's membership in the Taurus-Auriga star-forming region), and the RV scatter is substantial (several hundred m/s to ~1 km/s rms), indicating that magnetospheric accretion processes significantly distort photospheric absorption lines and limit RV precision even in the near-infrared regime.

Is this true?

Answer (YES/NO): NO